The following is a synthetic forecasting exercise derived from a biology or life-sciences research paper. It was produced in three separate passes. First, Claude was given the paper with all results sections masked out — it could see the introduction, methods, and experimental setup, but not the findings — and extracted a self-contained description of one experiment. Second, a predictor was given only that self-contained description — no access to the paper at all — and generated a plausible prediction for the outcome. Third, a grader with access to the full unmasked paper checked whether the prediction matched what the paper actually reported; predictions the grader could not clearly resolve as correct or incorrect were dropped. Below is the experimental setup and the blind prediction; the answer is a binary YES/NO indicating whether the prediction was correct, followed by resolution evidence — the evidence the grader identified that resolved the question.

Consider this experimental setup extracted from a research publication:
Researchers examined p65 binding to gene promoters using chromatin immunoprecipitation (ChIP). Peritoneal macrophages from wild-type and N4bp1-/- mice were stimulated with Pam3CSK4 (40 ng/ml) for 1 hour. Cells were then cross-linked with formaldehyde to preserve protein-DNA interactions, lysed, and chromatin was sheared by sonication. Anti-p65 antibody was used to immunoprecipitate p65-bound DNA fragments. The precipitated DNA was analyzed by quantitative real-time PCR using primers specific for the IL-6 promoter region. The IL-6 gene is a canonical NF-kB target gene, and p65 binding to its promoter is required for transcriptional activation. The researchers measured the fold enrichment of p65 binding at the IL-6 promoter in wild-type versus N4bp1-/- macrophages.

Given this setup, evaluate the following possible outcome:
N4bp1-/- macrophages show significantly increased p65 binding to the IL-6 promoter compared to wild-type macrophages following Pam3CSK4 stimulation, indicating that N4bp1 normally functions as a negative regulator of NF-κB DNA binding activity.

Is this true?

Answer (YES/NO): YES